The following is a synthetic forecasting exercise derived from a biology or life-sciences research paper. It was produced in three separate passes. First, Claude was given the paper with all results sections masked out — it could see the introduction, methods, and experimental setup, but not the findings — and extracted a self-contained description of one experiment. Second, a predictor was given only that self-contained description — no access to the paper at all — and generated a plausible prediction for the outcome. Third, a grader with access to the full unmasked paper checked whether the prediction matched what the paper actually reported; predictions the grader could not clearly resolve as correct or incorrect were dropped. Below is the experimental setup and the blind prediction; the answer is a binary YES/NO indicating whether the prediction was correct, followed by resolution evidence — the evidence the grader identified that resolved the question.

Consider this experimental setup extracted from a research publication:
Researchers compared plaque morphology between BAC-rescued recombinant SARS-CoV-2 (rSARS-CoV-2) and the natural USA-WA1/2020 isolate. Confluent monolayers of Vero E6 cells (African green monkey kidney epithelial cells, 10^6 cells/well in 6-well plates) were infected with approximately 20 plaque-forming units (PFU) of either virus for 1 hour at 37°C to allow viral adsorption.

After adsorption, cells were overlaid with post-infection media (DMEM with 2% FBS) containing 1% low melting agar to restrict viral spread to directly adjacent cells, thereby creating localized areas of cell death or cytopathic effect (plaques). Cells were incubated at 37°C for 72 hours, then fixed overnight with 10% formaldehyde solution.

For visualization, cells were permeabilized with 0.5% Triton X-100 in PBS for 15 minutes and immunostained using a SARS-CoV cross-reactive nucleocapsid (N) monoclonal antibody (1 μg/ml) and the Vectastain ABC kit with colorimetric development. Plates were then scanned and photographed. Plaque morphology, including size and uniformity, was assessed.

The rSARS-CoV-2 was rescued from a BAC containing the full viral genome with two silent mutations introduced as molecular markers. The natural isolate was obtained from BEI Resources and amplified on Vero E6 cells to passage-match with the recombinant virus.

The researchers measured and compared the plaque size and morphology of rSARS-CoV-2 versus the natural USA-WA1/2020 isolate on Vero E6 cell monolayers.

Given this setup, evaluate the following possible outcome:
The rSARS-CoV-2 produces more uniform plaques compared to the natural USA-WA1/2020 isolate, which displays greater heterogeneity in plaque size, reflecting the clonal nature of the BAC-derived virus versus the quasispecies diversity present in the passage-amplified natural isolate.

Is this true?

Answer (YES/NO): NO